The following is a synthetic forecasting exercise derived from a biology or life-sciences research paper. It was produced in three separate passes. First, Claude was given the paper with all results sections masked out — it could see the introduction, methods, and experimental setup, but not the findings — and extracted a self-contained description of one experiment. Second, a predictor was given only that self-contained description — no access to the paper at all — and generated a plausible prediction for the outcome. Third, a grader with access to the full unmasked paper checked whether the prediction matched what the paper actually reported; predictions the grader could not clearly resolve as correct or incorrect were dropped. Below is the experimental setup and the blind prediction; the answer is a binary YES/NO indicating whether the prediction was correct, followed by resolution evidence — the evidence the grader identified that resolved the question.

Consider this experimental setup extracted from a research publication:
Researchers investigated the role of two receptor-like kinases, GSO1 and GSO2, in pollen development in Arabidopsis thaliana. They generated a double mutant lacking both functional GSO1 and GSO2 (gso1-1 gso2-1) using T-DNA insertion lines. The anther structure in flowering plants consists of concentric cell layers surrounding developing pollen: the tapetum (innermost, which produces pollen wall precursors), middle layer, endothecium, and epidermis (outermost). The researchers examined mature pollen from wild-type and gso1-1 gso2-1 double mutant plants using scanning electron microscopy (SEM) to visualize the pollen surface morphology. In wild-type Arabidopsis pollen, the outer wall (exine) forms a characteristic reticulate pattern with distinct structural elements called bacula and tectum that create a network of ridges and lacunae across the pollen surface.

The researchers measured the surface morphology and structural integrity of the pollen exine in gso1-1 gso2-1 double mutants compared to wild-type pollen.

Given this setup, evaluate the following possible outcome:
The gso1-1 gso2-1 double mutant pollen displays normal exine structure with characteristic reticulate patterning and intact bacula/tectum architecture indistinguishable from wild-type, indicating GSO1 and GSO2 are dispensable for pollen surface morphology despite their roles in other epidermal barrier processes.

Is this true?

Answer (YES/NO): NO